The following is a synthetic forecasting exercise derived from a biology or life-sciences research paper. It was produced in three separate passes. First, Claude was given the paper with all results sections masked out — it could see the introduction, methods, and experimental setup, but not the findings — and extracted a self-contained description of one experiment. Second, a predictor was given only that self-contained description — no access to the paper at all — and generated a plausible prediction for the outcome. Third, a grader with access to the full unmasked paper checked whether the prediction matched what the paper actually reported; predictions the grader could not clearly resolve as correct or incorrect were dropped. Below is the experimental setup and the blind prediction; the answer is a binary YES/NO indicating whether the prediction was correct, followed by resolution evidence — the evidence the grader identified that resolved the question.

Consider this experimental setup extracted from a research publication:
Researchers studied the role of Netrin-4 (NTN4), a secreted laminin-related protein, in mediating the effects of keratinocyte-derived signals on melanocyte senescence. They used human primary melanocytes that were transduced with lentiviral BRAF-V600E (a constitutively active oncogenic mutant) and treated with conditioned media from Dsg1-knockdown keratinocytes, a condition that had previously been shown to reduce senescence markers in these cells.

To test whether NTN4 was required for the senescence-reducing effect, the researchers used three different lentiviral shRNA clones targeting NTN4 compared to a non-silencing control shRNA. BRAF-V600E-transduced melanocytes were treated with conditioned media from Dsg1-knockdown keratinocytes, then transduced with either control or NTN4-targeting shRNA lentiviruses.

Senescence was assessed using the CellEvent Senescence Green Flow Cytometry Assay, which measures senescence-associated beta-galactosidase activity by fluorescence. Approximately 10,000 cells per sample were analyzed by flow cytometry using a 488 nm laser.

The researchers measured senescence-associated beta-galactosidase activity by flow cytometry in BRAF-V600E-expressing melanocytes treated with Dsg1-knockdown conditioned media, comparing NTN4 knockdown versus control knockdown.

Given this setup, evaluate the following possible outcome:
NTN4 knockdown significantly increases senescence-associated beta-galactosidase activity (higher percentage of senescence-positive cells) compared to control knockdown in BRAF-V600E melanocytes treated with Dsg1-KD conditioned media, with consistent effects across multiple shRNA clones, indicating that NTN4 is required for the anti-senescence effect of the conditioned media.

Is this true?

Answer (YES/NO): NO